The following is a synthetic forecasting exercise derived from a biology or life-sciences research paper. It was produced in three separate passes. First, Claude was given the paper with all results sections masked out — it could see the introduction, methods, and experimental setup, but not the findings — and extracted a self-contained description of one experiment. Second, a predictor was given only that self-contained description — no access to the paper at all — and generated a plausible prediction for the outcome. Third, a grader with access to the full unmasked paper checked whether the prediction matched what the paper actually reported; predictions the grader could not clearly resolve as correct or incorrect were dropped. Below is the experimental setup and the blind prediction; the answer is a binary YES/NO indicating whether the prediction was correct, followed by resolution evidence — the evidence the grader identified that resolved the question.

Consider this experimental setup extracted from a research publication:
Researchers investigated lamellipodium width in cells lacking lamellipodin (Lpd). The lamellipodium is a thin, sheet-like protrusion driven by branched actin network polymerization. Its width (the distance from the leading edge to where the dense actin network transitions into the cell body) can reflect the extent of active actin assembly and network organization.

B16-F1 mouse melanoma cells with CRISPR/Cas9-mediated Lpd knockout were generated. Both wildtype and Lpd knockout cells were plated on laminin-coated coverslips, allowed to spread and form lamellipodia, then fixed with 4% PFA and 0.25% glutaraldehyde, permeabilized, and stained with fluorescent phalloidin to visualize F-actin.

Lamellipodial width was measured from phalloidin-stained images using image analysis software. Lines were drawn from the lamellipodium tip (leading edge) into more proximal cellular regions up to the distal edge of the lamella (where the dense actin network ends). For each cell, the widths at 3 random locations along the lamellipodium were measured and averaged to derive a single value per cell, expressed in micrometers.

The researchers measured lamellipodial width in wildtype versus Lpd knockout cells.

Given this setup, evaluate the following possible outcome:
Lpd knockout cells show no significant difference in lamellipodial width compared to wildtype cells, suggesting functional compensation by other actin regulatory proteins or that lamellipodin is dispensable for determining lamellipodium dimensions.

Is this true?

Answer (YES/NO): YES